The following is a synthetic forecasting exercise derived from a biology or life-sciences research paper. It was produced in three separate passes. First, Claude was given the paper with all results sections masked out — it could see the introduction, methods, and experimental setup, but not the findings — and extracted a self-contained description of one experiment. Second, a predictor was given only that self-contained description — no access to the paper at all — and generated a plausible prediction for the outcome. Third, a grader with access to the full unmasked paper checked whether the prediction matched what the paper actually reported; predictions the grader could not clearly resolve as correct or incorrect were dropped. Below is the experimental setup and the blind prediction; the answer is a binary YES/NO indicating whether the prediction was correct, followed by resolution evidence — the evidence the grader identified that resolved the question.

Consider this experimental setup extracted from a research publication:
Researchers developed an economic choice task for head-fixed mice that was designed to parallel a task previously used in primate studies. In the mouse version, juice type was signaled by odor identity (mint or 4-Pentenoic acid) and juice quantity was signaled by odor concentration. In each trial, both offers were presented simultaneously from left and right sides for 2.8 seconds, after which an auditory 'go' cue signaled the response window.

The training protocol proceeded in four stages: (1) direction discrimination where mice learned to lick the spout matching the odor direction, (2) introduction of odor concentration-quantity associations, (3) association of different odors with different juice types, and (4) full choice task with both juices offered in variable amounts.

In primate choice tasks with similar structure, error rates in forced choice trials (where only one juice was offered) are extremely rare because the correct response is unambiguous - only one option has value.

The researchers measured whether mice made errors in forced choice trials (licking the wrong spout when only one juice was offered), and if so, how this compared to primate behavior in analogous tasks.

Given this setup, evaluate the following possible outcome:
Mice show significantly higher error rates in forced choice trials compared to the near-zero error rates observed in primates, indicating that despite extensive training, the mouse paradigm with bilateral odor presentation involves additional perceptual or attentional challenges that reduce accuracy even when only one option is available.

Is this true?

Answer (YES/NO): YES